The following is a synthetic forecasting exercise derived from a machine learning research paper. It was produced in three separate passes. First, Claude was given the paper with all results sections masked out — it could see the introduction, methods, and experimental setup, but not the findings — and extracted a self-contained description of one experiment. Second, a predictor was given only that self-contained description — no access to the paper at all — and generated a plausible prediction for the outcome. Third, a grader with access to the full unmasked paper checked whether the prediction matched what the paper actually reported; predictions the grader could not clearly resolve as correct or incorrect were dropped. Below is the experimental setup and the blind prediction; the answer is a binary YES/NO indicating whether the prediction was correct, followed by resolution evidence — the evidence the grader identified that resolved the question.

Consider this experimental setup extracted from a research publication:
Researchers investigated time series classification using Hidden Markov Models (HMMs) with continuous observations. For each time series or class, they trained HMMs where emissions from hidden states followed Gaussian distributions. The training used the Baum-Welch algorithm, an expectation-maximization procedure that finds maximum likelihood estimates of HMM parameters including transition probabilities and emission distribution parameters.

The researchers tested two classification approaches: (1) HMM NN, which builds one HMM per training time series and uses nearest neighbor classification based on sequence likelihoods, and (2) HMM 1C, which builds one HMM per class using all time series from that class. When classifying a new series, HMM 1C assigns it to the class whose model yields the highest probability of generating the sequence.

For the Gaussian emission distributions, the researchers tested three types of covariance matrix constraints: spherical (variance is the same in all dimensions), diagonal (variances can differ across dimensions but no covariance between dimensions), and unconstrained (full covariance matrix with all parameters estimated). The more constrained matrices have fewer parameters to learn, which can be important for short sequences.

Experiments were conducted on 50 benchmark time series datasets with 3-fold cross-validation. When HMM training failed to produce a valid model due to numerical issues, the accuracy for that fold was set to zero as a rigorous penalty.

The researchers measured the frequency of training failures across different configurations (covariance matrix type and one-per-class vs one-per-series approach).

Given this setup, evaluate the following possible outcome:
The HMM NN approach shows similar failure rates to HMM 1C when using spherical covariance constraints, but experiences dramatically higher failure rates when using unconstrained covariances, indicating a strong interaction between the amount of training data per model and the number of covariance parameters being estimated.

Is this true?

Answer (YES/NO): YES